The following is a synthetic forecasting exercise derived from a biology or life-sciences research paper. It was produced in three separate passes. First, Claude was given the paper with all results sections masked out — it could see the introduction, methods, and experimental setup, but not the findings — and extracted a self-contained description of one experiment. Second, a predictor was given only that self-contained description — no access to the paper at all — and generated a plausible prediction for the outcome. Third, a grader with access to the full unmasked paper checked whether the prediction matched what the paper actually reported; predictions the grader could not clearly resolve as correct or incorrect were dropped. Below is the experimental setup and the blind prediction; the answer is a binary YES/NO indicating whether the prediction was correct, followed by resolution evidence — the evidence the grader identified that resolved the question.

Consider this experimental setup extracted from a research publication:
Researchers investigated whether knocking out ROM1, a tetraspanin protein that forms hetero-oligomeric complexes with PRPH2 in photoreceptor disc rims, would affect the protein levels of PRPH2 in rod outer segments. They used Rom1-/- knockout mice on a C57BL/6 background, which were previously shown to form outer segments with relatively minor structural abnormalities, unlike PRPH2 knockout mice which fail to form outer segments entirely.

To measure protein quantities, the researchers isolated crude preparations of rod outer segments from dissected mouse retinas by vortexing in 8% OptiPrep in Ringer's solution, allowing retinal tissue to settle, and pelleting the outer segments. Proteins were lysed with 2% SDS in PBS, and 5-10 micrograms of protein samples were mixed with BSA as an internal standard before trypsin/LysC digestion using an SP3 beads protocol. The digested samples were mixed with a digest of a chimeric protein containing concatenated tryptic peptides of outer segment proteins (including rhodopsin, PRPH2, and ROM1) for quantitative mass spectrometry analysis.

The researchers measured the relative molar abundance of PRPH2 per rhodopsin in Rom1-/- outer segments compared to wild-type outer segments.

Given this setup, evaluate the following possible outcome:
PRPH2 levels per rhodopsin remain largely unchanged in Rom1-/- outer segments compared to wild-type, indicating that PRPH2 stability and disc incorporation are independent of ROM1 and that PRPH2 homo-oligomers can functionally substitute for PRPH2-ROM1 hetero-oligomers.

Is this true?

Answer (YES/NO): NO